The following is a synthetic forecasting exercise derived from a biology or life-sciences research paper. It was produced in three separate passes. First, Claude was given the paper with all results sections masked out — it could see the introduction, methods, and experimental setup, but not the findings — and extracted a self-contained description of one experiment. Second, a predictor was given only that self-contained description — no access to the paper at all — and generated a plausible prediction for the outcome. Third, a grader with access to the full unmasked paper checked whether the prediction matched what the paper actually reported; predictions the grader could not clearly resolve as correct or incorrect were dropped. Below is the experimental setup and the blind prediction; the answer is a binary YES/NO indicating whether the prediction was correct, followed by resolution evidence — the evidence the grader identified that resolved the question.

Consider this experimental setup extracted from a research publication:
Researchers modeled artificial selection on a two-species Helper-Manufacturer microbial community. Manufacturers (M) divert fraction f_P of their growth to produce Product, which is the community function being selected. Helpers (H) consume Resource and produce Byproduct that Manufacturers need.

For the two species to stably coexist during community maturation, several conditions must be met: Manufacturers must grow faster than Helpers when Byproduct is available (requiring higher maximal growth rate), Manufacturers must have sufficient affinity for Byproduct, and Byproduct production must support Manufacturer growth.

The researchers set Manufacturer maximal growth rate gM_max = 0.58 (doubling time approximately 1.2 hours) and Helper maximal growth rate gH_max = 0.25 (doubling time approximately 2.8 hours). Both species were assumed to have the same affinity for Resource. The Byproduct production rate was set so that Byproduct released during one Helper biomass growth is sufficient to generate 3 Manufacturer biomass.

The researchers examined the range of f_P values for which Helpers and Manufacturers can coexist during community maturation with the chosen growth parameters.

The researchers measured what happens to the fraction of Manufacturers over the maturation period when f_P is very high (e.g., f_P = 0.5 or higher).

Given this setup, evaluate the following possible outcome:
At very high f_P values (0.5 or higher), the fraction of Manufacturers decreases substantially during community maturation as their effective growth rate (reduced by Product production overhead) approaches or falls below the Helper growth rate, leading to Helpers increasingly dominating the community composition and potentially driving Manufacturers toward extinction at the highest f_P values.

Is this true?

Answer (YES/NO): YES